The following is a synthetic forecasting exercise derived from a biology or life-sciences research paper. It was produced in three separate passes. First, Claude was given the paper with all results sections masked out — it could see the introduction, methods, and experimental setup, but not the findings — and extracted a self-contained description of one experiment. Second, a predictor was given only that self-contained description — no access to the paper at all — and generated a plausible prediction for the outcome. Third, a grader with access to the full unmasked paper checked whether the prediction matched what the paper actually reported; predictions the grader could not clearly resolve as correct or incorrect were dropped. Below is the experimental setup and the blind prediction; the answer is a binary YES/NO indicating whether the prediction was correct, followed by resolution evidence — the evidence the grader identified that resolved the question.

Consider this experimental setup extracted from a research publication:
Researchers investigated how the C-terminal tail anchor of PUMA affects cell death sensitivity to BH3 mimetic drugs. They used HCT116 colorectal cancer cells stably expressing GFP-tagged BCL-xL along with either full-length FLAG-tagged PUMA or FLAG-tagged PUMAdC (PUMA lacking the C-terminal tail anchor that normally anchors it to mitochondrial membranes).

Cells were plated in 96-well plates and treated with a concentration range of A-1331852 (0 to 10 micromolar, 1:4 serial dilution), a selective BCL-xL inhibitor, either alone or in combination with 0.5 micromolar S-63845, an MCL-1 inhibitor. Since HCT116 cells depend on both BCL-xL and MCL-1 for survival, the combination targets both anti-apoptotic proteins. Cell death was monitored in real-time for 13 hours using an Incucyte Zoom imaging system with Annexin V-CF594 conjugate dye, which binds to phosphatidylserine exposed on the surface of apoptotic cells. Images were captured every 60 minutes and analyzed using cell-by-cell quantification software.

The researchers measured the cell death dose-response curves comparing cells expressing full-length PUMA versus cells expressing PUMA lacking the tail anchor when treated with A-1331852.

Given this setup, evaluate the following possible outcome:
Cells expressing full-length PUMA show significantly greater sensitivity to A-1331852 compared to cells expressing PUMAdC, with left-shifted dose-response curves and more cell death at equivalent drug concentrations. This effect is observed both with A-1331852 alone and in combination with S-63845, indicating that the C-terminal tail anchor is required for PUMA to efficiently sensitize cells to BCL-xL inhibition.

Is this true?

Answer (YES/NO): NO